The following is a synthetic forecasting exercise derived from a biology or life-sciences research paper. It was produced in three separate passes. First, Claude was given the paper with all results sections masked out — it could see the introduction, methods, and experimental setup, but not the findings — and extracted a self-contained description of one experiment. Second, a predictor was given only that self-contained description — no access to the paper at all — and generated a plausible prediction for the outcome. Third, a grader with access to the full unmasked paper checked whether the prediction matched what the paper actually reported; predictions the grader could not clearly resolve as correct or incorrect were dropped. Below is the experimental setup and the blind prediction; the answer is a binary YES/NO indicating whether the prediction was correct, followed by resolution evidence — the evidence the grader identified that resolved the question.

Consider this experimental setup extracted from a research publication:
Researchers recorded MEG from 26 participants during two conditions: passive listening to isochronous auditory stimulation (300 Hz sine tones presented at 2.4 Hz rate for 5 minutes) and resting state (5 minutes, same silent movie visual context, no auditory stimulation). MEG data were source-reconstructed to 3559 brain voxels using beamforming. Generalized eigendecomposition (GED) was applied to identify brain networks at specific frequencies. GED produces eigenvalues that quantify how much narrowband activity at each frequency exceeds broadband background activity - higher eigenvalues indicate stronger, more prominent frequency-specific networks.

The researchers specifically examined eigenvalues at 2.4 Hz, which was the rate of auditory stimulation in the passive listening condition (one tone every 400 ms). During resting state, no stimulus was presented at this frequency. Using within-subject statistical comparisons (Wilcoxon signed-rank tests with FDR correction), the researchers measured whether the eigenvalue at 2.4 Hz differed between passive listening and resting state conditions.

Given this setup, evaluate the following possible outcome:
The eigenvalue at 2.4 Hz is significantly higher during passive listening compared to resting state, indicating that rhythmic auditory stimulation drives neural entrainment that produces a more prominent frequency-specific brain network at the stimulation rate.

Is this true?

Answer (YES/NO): YES